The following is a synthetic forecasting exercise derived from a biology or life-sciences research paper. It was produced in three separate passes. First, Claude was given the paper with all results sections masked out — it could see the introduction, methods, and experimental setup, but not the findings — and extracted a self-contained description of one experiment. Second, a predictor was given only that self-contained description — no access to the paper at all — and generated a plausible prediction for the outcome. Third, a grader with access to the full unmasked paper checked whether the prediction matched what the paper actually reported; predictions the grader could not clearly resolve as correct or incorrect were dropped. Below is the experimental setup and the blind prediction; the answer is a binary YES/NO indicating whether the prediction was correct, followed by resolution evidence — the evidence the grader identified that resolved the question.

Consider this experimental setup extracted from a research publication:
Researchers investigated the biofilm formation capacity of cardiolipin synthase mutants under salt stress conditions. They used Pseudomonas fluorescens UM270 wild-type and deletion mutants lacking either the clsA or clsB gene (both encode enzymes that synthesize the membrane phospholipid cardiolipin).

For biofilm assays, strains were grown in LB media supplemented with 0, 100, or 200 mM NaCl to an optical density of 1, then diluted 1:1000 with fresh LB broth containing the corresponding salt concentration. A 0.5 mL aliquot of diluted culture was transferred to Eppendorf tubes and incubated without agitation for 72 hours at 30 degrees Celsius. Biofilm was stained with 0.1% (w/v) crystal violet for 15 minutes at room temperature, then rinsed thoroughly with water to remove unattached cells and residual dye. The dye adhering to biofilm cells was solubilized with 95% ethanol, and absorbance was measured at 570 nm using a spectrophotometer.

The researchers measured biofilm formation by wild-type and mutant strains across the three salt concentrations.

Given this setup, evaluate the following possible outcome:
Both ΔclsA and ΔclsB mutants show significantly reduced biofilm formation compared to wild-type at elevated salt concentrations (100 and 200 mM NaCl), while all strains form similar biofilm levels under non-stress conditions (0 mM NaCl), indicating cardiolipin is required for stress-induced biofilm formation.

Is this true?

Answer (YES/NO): NO